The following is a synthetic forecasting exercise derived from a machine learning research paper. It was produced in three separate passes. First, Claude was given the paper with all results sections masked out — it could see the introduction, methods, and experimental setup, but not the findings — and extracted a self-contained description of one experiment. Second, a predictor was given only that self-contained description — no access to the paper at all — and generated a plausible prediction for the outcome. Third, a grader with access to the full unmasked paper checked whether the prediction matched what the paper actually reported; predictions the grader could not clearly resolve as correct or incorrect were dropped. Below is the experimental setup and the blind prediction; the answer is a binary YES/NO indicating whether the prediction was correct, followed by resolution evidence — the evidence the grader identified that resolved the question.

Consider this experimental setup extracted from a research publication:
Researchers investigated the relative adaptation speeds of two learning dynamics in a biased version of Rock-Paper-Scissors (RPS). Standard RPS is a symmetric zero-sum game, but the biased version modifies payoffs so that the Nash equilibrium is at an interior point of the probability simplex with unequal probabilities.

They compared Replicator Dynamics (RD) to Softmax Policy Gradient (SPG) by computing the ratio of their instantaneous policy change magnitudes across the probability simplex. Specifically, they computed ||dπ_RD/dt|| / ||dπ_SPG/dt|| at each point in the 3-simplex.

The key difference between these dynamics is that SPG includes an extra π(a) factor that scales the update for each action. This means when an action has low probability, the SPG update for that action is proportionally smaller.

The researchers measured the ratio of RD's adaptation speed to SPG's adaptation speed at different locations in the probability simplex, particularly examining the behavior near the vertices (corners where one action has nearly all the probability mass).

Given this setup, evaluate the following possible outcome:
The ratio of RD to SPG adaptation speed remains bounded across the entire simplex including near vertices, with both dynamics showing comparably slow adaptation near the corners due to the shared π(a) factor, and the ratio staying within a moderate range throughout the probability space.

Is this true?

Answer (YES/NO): NO